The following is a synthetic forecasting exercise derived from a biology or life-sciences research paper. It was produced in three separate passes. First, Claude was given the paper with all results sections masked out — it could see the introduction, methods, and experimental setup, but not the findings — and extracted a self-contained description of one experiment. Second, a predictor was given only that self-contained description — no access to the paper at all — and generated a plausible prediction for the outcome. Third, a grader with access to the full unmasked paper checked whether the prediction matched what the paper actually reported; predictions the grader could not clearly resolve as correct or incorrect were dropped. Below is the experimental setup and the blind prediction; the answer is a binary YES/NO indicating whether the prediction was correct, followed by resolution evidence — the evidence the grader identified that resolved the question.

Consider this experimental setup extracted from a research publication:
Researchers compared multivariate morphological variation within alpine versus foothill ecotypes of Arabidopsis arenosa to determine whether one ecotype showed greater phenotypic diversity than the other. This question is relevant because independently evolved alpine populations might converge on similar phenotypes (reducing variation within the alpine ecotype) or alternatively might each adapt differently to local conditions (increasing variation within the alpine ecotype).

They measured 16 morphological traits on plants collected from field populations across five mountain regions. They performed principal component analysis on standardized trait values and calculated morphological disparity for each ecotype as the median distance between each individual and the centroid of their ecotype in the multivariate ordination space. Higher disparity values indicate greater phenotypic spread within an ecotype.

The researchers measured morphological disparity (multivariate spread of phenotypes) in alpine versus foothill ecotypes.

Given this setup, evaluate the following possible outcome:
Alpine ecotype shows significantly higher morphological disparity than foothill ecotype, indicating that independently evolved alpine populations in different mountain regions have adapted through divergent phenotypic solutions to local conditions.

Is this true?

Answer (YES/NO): NO